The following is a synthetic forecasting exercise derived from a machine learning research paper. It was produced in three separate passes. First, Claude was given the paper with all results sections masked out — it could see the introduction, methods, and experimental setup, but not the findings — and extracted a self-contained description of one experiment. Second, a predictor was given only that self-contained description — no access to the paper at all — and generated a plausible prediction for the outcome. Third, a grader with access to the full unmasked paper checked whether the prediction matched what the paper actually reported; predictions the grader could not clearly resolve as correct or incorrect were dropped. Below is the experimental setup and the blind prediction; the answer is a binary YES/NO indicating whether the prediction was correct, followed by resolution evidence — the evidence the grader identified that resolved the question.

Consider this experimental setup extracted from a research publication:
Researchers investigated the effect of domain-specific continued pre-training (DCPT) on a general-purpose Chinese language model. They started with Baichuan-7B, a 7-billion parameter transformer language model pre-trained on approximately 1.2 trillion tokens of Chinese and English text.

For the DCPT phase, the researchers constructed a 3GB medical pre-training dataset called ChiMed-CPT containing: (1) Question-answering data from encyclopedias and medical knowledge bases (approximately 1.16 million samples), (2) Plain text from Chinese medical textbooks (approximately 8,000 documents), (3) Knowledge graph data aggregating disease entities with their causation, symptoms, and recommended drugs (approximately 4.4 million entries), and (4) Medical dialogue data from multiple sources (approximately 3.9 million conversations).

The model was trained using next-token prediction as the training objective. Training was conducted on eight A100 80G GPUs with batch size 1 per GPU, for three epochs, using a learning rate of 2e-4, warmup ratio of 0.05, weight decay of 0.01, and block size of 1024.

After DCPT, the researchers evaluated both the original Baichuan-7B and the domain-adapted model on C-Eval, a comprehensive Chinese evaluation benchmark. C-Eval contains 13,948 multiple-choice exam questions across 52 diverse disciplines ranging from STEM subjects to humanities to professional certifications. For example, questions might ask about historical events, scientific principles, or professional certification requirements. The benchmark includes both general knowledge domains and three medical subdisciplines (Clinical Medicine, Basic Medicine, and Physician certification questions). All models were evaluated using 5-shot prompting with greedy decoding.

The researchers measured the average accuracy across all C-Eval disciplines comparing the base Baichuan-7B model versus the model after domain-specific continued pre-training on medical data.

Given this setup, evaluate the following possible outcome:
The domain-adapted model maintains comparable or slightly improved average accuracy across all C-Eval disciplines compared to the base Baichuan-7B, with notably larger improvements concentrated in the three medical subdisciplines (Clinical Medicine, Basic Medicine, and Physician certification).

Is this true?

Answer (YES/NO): NO